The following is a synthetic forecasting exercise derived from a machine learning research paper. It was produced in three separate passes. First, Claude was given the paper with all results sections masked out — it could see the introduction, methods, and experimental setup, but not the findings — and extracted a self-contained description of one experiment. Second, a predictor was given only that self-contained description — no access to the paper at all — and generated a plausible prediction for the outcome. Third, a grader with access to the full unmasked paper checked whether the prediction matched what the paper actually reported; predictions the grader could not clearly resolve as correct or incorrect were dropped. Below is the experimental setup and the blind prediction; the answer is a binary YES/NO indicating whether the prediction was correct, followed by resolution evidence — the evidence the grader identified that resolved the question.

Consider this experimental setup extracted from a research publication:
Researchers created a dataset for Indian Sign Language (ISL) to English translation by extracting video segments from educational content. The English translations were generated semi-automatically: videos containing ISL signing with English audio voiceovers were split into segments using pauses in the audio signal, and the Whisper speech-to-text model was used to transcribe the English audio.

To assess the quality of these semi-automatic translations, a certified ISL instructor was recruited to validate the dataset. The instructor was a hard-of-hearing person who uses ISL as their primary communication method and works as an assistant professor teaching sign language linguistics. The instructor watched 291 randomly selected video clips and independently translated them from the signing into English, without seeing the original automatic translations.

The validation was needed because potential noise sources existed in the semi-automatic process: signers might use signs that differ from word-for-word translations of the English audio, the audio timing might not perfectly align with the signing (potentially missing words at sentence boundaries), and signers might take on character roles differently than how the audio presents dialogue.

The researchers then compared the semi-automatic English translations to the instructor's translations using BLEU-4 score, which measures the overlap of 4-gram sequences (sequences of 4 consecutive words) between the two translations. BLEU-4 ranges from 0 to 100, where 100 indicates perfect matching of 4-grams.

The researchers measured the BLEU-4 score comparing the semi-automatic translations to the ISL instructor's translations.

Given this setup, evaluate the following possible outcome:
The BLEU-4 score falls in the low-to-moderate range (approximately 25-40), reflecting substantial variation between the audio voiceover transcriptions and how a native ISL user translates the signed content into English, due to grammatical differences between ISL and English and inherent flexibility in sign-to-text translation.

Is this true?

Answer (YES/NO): NO